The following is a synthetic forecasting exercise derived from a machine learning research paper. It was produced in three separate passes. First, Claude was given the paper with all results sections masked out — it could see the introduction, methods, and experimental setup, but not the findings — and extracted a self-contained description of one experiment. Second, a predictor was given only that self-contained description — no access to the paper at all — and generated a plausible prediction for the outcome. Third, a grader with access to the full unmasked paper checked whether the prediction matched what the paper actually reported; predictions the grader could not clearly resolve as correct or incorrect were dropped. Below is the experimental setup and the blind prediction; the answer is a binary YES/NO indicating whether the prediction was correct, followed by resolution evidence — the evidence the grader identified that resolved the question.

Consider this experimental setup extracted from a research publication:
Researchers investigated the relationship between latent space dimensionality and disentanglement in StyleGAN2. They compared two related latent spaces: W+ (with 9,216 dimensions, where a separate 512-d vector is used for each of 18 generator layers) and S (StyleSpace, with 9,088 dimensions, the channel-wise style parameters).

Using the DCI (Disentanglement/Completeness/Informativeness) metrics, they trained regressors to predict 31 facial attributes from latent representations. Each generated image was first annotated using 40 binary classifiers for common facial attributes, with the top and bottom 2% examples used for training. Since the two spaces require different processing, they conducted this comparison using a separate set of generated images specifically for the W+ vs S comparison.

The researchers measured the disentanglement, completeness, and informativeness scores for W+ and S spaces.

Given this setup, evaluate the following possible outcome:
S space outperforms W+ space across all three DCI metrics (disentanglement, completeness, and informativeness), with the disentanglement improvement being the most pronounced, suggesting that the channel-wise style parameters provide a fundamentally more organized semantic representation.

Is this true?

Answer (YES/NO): NO